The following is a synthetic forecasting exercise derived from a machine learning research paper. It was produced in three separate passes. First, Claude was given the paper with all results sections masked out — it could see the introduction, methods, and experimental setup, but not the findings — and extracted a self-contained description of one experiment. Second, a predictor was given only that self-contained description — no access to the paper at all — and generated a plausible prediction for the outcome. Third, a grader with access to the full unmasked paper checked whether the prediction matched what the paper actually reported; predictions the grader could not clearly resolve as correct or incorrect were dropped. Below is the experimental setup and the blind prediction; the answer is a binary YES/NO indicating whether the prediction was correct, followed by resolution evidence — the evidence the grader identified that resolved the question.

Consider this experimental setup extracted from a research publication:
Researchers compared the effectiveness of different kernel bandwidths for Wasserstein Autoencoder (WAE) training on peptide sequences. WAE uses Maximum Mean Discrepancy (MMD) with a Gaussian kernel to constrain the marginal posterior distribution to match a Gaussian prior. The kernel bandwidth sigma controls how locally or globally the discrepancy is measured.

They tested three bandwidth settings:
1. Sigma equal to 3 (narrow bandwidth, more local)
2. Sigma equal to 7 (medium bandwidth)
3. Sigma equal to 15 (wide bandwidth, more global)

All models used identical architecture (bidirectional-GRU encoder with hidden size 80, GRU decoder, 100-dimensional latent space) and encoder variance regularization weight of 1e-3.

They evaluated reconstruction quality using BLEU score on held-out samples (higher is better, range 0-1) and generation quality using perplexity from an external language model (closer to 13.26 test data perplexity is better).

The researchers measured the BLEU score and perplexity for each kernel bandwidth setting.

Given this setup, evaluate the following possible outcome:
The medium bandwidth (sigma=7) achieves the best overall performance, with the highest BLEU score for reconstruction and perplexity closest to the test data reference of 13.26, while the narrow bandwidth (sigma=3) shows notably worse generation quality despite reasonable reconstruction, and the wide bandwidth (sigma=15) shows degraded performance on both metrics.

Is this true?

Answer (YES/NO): NO